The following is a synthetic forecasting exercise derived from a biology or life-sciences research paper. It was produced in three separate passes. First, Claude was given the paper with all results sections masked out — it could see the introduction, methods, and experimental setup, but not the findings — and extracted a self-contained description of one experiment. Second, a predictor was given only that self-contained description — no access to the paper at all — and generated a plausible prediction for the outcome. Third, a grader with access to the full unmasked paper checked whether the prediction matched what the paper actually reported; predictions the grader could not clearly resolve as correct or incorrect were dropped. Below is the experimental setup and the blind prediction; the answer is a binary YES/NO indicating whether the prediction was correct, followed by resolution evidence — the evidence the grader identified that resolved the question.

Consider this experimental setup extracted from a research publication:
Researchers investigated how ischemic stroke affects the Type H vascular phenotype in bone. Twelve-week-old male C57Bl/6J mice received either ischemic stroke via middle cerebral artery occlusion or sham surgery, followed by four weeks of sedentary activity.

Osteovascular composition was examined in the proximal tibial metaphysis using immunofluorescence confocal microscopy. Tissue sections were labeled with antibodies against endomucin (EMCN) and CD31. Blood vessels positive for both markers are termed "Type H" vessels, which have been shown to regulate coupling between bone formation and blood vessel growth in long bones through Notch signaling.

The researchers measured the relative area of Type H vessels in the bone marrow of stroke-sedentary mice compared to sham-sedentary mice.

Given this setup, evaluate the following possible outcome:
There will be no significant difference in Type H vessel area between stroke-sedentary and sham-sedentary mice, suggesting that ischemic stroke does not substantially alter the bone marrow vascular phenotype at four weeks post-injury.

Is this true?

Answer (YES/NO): YES